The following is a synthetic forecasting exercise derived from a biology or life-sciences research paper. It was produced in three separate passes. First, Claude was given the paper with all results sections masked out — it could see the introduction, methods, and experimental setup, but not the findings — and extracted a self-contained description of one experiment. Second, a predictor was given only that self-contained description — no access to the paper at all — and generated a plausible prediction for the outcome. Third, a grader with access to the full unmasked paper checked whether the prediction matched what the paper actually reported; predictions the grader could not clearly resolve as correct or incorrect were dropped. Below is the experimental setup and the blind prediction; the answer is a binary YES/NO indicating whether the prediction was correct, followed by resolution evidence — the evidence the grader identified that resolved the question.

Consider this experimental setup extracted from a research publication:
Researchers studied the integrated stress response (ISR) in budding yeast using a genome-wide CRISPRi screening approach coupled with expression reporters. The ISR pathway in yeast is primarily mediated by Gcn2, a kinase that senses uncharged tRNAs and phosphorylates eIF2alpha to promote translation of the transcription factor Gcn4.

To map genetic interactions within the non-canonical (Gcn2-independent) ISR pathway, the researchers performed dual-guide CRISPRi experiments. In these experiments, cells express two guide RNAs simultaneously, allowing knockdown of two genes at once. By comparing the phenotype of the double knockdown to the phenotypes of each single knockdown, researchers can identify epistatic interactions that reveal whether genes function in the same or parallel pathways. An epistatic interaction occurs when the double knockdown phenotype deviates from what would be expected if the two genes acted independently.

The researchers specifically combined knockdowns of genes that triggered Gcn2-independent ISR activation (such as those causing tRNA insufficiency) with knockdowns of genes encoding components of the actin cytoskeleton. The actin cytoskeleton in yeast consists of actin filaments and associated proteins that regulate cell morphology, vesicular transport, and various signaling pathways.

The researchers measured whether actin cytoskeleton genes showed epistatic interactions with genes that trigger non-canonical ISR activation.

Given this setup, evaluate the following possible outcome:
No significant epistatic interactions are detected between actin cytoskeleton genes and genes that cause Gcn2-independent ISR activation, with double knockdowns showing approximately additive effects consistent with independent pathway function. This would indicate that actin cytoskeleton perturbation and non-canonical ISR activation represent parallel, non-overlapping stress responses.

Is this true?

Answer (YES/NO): NO